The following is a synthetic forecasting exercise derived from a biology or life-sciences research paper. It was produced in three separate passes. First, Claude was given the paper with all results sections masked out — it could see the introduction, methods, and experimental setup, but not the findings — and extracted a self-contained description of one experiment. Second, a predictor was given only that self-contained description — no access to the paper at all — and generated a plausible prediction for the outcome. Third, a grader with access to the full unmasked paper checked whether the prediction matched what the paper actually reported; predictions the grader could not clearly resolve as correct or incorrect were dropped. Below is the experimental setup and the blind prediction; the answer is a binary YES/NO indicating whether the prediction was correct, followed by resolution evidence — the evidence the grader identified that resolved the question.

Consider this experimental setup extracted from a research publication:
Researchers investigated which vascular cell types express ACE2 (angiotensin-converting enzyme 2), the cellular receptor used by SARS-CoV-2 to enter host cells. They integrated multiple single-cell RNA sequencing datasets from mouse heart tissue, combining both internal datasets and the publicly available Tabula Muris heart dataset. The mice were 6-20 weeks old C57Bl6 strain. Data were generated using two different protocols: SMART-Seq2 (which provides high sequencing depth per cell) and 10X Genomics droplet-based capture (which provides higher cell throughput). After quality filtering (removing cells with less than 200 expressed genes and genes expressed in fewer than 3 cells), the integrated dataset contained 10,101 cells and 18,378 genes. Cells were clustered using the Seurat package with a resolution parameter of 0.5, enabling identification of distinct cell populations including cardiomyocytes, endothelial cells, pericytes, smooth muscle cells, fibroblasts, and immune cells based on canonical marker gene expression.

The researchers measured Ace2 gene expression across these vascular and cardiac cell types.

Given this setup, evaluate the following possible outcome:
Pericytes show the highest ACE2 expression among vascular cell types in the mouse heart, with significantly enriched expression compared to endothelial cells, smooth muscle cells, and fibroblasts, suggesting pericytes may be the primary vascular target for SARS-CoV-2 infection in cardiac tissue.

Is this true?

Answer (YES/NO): YES